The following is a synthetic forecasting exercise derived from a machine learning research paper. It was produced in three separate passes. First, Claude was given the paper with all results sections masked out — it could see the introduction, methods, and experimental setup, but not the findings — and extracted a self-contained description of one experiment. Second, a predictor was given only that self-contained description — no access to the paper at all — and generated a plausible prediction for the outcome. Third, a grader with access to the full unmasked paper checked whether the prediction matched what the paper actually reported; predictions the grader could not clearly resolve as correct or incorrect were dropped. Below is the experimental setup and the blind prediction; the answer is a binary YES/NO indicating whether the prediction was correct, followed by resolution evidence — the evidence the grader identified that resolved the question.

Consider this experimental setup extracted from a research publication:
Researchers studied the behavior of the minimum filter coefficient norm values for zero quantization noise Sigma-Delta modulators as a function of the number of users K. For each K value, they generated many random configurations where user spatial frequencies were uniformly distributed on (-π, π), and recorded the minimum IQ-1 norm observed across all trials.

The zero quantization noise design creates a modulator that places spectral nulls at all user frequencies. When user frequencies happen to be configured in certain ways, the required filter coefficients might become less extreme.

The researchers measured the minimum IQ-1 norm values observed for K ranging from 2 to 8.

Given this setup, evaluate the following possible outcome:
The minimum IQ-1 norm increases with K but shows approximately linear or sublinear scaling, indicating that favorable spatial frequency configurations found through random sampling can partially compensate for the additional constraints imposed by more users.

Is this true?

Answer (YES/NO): YES